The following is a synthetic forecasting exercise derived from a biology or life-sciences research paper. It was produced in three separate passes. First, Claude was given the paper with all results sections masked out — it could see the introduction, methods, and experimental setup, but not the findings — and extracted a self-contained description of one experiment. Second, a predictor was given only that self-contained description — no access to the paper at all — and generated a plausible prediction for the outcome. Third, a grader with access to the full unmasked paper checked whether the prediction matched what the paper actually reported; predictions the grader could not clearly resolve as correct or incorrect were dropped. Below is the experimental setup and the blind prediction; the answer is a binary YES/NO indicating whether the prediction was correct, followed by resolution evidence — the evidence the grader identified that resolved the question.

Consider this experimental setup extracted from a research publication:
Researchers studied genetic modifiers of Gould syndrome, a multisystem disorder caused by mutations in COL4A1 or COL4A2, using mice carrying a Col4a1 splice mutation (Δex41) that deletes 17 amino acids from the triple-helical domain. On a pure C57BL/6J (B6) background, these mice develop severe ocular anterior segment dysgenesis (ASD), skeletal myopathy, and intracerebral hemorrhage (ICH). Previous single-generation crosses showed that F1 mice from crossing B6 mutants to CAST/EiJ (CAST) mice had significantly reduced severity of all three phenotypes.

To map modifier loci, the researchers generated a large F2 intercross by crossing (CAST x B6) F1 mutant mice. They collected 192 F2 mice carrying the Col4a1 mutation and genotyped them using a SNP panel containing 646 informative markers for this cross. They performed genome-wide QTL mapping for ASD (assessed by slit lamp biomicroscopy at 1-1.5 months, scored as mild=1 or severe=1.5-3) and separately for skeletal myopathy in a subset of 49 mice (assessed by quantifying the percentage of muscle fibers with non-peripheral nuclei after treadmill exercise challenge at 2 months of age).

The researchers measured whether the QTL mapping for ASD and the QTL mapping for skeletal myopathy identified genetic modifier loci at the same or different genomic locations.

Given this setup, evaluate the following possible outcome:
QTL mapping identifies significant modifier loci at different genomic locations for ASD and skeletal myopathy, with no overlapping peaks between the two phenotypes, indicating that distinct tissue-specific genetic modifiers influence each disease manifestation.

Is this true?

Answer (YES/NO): NO